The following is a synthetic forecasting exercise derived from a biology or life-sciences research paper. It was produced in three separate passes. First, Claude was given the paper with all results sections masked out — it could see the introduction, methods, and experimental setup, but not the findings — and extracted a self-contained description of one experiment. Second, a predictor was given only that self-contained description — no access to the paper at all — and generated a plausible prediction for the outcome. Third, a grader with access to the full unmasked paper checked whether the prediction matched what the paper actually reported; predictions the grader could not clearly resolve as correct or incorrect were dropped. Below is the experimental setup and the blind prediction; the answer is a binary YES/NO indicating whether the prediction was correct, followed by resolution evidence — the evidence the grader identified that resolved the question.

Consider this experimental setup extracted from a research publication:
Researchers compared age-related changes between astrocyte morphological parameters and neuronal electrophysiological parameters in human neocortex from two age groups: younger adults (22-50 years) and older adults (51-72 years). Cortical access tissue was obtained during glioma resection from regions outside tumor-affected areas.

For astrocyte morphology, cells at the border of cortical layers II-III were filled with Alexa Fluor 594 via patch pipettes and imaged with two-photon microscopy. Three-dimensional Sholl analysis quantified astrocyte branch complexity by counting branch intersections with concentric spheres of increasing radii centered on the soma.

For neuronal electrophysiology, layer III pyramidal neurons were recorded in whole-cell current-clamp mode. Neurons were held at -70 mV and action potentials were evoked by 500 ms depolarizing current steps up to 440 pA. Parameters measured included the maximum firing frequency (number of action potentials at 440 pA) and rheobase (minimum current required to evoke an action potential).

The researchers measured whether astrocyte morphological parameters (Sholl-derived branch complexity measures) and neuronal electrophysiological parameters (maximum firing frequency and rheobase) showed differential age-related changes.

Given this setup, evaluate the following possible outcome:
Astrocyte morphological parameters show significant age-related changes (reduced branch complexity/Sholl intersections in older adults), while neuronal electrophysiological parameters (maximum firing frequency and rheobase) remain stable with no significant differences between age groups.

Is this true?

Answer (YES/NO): YES